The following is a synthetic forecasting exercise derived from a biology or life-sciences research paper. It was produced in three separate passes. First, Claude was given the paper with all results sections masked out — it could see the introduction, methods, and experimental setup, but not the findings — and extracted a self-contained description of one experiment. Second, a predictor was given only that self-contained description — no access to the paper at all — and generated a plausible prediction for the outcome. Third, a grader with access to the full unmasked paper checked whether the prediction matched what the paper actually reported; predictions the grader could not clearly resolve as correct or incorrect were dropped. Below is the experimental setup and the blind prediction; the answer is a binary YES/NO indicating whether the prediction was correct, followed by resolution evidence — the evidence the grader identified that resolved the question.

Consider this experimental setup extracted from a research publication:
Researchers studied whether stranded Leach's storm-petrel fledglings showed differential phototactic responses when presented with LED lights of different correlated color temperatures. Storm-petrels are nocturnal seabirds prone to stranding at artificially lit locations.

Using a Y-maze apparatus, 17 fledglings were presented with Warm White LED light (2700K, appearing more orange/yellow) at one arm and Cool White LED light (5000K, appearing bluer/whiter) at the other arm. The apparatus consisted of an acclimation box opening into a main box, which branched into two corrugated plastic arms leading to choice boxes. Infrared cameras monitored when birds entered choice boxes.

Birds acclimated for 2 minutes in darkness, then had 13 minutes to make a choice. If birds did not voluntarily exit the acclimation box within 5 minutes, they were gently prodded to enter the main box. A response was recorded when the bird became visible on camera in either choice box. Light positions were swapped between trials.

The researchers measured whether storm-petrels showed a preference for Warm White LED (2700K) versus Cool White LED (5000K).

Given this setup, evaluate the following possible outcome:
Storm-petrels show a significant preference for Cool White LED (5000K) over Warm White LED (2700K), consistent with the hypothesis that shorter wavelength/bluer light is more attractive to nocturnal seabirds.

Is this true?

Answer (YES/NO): NO